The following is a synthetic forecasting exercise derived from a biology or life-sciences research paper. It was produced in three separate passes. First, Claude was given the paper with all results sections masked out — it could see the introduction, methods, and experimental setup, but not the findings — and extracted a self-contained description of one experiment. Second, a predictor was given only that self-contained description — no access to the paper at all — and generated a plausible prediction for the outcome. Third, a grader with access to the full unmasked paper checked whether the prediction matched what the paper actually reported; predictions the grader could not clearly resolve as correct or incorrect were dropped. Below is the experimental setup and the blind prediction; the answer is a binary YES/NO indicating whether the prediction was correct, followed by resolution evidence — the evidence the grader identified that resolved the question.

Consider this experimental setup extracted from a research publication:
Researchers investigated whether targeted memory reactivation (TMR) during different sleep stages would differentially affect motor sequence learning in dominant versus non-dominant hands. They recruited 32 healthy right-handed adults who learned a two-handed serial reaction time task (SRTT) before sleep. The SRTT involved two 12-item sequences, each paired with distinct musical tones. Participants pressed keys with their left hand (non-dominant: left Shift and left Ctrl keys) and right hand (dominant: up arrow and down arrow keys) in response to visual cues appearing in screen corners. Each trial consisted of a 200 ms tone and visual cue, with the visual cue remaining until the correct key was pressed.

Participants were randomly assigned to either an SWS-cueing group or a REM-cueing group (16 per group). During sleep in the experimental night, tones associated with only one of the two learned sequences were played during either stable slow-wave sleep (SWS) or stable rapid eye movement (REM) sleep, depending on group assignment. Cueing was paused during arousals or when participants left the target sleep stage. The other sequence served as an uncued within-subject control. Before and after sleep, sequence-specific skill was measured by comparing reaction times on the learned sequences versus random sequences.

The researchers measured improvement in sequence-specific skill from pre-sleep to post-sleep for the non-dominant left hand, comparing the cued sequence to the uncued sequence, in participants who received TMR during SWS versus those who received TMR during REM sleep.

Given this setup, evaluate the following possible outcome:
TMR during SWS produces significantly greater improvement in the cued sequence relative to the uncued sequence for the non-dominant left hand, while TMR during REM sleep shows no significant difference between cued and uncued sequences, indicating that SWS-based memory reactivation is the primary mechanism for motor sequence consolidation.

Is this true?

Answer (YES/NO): YES